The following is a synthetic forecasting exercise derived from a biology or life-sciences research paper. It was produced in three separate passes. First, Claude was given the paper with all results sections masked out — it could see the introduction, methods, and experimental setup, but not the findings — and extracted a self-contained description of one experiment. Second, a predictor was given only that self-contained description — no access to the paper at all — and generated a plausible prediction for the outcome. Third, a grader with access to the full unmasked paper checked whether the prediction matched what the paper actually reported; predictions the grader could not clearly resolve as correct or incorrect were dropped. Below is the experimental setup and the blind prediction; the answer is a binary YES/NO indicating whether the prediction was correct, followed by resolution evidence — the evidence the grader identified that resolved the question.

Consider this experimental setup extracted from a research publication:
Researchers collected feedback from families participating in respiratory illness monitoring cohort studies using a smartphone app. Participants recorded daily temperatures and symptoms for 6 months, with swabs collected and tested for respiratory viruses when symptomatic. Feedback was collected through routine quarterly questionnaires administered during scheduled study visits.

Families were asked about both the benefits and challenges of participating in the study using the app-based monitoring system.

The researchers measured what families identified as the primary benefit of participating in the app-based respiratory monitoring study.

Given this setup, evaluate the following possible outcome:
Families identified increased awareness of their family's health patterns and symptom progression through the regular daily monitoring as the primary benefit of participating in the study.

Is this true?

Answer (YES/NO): NO